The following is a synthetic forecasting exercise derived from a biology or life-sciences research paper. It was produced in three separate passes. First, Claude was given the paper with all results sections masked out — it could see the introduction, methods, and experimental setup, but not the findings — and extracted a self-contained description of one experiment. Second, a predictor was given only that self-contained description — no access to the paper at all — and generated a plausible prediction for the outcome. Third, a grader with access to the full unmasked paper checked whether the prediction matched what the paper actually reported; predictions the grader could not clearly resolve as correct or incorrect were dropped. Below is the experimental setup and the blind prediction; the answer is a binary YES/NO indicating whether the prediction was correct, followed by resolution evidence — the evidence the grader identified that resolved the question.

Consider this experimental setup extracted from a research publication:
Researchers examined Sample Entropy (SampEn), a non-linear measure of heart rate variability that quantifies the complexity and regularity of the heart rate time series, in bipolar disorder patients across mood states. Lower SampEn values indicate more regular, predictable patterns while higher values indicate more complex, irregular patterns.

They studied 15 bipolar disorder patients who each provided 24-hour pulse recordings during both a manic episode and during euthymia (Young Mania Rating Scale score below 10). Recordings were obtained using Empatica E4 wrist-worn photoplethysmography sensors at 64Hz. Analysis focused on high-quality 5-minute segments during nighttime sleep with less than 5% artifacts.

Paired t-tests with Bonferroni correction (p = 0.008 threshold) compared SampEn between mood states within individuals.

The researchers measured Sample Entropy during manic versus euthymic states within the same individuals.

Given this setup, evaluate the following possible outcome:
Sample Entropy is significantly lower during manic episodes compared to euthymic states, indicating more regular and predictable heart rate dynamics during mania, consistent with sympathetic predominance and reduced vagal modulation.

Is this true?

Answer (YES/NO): YES